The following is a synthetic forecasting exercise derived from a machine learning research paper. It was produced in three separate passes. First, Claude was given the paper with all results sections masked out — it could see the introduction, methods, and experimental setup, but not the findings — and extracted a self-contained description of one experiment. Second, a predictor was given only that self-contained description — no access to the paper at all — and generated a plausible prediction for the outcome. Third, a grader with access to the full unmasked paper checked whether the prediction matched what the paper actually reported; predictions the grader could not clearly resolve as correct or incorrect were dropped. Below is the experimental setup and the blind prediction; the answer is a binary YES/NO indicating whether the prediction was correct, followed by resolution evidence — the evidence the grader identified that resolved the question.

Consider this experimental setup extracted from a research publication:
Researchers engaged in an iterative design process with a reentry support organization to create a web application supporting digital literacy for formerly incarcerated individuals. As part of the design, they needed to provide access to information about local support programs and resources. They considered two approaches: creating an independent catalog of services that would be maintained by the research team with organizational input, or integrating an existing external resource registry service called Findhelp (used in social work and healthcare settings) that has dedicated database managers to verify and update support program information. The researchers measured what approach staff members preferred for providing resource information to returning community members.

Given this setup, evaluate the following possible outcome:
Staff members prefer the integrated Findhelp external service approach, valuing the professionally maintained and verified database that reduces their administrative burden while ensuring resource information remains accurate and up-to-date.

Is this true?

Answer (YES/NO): YES